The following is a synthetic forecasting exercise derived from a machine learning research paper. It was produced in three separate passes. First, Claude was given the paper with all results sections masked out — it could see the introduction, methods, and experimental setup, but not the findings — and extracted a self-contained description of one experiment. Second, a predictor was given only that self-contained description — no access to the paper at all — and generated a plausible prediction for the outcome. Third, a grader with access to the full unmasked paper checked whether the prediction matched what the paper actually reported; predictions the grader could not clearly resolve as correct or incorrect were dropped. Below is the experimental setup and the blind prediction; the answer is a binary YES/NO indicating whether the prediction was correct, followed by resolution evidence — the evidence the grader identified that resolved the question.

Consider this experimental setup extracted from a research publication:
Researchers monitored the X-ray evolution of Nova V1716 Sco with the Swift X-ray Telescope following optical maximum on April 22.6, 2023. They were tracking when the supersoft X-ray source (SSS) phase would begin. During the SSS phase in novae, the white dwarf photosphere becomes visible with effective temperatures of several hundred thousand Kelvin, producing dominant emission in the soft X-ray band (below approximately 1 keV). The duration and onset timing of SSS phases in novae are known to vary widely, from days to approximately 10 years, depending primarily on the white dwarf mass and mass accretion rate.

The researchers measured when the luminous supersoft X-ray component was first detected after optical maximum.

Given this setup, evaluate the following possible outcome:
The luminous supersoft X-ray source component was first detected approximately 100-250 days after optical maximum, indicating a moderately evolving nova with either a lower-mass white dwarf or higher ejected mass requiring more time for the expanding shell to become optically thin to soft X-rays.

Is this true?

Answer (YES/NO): NO